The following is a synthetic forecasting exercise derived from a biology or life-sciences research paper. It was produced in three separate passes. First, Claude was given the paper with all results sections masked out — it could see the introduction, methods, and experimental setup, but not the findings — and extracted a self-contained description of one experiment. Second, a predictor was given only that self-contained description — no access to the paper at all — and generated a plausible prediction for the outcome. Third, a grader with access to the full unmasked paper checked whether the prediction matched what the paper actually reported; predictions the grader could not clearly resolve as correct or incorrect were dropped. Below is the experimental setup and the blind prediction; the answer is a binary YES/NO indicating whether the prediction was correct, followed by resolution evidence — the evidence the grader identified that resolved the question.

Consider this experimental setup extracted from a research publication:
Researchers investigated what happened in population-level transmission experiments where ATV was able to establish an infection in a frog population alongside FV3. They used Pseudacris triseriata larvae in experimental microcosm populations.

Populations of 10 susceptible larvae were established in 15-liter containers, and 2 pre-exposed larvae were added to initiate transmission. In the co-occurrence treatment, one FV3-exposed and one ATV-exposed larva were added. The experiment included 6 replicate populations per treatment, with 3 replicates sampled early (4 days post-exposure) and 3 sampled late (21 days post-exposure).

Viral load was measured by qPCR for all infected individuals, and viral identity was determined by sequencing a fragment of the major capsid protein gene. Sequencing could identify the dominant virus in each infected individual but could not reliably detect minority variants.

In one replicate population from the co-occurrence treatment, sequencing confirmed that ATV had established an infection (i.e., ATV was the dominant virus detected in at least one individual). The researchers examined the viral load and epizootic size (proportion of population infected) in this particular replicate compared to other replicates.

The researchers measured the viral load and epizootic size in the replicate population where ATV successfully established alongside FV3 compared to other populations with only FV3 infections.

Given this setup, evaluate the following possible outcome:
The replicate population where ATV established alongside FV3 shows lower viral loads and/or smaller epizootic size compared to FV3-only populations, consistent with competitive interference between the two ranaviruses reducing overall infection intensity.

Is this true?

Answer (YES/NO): NO